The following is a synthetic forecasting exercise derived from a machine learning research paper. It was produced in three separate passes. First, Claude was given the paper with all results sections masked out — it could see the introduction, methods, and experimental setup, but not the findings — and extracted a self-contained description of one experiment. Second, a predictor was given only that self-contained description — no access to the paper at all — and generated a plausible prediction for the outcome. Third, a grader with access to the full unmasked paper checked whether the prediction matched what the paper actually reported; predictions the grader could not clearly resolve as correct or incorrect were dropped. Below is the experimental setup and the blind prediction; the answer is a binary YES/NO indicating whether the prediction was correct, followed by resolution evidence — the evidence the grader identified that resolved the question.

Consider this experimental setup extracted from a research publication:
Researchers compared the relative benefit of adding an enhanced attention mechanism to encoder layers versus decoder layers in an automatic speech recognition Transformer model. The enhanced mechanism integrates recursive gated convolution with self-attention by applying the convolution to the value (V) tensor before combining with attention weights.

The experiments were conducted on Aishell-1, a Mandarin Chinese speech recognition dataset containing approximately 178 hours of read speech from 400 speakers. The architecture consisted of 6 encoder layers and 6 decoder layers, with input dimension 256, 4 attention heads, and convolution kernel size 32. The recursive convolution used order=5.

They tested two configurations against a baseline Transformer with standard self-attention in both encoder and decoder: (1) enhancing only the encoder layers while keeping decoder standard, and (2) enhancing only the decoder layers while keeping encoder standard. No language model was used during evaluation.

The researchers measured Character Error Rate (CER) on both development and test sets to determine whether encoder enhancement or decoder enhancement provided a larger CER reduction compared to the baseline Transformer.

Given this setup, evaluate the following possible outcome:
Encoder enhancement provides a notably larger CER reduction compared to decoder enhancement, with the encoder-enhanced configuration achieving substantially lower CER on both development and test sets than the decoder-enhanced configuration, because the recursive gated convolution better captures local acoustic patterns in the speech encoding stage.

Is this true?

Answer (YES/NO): YES